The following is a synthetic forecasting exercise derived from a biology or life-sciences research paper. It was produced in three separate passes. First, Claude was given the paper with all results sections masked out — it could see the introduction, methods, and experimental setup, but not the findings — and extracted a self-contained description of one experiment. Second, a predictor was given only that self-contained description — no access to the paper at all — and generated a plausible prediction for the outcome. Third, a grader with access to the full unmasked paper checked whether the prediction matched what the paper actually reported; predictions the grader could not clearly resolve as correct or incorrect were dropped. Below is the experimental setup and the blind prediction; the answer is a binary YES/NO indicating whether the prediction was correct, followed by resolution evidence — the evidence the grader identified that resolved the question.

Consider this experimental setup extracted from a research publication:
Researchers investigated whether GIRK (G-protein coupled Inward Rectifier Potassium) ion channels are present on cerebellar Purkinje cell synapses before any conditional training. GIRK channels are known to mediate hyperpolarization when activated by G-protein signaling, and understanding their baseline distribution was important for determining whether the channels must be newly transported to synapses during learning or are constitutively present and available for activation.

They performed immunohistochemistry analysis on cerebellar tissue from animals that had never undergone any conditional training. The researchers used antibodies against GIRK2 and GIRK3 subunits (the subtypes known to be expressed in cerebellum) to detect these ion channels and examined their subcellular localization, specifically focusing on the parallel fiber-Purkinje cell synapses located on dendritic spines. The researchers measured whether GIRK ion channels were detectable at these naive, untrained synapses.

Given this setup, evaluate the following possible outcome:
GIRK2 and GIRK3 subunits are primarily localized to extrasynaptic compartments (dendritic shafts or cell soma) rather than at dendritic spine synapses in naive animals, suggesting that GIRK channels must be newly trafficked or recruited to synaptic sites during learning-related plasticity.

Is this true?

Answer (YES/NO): NO